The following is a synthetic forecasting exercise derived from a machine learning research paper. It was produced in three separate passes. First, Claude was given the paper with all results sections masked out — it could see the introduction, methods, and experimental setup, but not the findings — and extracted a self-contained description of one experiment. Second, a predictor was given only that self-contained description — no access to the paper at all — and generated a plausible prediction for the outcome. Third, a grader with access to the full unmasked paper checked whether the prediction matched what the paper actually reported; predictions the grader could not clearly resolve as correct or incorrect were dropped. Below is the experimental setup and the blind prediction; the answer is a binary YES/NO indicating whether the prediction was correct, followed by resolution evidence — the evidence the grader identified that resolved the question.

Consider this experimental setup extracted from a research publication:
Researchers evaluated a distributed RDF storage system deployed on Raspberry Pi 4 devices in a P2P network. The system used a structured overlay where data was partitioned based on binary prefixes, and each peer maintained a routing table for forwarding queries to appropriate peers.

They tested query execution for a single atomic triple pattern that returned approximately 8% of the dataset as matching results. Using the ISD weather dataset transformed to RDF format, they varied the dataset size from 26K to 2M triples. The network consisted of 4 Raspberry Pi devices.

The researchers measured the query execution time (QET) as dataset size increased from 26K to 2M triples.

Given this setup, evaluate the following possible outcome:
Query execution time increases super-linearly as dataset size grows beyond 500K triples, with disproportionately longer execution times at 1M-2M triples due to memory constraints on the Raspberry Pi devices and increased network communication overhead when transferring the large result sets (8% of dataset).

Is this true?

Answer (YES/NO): NO